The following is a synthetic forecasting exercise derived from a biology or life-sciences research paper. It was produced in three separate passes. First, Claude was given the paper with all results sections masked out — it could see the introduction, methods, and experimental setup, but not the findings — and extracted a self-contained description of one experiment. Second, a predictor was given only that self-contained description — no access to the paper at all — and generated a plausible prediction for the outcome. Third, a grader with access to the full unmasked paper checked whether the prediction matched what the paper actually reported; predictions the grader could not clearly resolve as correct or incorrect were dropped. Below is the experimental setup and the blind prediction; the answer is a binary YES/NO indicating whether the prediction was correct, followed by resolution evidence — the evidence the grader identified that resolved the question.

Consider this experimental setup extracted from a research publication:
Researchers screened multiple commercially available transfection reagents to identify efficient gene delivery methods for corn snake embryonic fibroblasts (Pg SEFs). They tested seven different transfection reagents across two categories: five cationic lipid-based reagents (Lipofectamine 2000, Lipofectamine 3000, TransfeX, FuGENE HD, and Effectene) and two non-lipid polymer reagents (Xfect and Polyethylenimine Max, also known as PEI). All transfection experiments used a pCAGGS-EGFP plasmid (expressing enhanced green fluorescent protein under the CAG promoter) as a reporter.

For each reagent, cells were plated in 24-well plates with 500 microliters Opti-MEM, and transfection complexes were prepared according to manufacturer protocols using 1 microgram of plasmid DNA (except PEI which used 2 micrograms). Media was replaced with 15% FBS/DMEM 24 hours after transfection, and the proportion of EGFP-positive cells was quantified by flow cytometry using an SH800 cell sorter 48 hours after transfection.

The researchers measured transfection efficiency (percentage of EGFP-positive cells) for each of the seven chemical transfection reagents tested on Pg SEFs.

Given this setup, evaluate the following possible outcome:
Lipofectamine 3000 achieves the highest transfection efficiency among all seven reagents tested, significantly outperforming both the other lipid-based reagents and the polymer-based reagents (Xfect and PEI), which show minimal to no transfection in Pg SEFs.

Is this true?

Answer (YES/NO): NO